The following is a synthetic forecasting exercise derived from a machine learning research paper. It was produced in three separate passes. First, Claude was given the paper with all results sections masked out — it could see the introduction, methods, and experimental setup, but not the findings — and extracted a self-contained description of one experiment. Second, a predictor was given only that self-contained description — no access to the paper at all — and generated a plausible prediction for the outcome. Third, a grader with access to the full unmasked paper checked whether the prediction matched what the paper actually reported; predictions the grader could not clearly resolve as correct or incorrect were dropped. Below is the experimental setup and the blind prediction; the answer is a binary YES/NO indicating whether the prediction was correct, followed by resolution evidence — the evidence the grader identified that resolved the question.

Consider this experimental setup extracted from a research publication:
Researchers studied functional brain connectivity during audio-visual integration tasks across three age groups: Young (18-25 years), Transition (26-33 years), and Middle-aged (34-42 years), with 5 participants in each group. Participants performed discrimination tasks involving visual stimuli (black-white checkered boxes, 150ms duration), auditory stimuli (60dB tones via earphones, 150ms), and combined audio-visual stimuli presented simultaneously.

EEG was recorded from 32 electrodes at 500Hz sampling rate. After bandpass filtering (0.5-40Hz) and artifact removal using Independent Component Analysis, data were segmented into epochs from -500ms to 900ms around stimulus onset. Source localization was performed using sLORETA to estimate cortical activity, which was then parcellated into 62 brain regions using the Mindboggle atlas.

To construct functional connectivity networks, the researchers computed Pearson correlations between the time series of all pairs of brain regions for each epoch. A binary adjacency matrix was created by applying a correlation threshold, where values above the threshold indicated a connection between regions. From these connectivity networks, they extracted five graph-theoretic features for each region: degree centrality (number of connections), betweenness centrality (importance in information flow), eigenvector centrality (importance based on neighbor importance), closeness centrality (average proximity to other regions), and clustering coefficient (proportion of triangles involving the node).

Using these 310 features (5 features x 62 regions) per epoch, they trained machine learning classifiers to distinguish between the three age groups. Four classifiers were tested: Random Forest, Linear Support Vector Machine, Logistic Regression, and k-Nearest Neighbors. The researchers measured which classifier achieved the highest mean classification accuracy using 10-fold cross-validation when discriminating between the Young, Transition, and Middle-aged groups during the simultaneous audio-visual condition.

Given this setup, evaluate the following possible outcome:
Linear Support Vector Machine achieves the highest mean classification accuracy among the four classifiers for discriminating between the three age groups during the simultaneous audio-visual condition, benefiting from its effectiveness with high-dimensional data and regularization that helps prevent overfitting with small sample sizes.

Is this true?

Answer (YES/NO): NO